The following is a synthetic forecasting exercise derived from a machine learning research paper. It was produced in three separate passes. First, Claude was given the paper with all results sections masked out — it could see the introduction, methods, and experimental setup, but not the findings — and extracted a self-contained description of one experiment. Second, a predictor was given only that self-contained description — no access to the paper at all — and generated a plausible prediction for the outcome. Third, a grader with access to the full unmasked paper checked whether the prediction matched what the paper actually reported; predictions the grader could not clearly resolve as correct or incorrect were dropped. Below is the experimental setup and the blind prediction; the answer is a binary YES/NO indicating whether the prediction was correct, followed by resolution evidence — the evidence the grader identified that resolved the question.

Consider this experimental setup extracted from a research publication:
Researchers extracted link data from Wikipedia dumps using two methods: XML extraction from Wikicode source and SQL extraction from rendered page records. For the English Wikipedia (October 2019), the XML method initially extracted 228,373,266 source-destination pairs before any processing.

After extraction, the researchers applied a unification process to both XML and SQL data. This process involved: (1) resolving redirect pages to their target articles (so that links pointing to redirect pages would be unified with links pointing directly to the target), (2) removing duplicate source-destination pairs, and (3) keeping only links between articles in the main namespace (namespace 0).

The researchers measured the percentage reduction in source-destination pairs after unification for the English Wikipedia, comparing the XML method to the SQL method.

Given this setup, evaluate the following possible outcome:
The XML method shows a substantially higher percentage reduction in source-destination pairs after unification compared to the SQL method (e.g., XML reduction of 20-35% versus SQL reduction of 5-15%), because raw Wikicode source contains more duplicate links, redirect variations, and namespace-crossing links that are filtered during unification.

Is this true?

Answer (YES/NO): NO